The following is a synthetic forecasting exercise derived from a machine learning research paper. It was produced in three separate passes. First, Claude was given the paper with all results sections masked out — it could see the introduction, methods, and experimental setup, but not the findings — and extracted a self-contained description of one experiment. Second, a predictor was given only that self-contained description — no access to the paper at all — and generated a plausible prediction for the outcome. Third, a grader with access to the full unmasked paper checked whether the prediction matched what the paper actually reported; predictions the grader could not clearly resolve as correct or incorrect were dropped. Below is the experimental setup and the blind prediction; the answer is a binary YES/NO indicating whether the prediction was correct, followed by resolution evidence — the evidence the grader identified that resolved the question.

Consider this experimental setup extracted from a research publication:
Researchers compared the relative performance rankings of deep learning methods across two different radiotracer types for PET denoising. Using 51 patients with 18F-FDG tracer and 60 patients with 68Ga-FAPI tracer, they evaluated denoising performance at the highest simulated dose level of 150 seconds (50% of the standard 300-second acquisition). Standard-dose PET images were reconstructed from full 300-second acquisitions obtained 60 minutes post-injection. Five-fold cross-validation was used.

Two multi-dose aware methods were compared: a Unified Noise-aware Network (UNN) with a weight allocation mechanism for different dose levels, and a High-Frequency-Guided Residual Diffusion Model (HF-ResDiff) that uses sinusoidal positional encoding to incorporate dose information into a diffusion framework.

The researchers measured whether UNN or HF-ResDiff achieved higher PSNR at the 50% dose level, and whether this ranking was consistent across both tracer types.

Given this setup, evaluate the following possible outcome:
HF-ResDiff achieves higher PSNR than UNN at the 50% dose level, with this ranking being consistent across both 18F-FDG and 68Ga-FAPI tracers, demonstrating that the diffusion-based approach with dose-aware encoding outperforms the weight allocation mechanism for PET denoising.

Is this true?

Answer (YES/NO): NO